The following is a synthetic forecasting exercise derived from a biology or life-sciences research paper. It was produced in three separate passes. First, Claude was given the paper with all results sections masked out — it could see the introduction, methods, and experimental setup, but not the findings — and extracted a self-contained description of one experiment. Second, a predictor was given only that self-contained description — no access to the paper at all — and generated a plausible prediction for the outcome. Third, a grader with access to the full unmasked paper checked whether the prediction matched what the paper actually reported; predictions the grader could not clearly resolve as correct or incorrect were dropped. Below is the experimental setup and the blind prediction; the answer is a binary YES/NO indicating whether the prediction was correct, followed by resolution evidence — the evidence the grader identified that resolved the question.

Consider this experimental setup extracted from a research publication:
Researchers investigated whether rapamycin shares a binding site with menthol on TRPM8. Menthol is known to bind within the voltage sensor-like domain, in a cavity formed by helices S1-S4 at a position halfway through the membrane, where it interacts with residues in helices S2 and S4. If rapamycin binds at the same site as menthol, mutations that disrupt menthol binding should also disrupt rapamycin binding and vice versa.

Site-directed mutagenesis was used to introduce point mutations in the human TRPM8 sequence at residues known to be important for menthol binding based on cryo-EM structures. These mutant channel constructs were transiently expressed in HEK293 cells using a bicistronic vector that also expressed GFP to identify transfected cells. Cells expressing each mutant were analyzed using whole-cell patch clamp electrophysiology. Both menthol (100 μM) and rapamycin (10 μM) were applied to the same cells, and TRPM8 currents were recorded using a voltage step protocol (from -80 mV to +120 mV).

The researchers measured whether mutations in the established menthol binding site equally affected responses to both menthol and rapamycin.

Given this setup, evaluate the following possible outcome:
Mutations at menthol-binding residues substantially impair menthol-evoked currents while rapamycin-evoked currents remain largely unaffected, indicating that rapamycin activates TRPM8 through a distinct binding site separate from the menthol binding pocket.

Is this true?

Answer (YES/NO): YES